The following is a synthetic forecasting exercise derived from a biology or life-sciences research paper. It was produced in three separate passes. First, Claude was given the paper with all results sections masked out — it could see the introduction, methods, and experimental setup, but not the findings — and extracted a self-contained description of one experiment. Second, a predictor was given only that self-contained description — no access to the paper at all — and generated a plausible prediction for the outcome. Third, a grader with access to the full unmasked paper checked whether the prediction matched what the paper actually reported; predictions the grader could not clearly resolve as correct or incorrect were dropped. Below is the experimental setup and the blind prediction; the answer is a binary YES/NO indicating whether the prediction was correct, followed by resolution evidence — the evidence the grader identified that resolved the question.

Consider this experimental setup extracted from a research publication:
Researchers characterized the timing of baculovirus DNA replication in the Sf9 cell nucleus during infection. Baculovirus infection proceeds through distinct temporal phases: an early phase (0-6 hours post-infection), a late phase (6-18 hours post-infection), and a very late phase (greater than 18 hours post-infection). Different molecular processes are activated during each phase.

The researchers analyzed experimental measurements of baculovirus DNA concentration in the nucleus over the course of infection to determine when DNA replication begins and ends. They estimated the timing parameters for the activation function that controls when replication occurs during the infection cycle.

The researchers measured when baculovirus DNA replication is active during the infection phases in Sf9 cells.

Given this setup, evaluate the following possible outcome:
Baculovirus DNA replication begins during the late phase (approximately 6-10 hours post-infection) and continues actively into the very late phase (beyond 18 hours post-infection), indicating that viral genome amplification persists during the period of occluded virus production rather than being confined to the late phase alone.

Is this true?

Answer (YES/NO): NO